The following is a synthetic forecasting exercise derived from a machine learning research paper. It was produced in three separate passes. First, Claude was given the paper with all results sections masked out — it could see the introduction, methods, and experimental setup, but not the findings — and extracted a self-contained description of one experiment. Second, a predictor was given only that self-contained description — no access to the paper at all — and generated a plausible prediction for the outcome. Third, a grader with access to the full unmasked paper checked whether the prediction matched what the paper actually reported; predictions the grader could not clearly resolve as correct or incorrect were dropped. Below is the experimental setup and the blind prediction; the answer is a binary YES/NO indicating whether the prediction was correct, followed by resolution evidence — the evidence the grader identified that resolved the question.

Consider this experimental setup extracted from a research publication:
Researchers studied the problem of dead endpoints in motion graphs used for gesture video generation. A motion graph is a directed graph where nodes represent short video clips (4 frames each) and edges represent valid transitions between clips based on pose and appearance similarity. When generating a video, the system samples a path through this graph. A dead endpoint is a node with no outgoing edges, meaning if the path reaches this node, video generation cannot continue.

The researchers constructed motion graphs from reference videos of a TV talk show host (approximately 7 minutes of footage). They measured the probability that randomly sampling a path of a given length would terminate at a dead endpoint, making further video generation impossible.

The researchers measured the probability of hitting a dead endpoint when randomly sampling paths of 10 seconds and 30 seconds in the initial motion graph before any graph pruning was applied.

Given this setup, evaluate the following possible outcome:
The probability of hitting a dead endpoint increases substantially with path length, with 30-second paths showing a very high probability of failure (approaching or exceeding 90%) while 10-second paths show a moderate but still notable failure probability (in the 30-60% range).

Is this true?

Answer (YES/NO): NO